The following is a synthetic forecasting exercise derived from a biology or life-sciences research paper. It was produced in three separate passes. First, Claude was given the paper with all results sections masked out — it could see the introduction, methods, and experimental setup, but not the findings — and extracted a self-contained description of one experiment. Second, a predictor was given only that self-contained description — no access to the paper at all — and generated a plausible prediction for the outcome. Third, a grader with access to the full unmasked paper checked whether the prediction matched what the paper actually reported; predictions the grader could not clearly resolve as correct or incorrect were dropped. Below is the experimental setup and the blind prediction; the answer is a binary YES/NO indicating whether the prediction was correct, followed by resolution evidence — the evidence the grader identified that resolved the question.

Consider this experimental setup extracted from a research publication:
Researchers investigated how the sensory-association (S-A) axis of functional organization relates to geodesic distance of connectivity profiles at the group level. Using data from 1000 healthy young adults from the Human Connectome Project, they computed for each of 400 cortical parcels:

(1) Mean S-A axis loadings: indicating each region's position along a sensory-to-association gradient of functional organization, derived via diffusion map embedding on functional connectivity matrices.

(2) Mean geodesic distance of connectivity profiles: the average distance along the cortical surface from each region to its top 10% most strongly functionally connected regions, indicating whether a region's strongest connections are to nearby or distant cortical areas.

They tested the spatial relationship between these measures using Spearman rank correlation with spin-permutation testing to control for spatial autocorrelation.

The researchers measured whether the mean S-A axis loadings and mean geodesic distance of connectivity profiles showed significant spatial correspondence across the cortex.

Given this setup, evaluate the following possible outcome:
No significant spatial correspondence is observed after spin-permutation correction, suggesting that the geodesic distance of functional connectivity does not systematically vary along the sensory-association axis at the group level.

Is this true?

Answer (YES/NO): NO